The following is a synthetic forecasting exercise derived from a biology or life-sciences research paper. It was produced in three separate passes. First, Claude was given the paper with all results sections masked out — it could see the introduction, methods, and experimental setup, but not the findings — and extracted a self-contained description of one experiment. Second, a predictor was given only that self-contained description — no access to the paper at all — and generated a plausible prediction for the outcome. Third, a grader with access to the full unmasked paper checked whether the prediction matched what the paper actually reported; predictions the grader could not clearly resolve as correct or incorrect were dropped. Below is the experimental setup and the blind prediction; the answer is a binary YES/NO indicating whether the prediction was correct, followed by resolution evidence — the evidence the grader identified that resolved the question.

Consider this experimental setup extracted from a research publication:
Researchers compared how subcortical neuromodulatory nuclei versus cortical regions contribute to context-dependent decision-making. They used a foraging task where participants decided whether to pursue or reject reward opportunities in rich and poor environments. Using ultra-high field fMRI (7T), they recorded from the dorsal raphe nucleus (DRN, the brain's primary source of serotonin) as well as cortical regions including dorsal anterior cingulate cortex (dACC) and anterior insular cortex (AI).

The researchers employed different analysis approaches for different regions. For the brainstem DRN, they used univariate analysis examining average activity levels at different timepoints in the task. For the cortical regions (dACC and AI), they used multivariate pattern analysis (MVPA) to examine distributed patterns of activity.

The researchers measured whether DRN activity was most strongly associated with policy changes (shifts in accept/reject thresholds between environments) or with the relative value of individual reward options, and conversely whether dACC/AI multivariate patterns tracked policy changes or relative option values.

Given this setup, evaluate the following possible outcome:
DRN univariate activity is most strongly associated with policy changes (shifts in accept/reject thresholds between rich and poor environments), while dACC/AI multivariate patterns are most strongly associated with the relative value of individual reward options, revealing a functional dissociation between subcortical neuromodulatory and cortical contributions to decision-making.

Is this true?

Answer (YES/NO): YES